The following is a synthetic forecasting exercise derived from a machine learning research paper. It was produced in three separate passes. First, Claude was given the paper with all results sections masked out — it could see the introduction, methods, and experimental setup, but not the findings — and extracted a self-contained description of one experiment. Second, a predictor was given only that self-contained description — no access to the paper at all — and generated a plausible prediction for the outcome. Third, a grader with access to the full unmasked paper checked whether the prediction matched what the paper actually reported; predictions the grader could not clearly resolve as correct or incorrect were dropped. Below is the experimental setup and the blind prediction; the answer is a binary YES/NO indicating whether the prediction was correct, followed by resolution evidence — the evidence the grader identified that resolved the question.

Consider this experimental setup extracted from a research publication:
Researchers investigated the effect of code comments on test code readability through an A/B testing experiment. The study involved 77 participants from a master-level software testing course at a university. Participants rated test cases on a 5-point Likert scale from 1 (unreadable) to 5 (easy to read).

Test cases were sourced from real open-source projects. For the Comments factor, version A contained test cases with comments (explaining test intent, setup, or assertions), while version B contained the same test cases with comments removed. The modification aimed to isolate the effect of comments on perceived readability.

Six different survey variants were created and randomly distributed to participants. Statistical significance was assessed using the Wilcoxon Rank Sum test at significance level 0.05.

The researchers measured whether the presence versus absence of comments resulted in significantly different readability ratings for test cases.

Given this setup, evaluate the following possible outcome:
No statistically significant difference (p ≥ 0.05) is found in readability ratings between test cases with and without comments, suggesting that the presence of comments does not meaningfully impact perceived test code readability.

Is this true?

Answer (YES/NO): NO